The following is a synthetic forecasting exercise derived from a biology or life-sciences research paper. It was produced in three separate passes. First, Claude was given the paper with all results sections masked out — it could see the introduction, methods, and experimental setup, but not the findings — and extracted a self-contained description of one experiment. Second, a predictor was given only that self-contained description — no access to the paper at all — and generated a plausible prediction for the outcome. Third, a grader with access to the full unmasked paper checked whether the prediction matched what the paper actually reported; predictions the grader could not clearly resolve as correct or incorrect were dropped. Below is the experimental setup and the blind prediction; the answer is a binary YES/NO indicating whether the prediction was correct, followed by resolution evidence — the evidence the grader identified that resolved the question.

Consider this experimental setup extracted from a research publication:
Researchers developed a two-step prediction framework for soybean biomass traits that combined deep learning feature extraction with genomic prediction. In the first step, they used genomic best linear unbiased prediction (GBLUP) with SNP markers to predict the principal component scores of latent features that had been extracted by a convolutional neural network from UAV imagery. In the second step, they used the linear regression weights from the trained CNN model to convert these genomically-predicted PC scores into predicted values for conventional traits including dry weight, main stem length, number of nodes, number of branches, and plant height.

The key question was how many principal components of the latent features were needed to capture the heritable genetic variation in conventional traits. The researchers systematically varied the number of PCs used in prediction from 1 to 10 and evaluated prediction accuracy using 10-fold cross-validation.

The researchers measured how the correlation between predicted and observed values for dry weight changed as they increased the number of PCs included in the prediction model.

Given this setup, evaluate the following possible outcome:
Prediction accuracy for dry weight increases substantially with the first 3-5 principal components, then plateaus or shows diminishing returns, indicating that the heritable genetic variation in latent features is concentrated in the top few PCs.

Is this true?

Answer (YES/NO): YES